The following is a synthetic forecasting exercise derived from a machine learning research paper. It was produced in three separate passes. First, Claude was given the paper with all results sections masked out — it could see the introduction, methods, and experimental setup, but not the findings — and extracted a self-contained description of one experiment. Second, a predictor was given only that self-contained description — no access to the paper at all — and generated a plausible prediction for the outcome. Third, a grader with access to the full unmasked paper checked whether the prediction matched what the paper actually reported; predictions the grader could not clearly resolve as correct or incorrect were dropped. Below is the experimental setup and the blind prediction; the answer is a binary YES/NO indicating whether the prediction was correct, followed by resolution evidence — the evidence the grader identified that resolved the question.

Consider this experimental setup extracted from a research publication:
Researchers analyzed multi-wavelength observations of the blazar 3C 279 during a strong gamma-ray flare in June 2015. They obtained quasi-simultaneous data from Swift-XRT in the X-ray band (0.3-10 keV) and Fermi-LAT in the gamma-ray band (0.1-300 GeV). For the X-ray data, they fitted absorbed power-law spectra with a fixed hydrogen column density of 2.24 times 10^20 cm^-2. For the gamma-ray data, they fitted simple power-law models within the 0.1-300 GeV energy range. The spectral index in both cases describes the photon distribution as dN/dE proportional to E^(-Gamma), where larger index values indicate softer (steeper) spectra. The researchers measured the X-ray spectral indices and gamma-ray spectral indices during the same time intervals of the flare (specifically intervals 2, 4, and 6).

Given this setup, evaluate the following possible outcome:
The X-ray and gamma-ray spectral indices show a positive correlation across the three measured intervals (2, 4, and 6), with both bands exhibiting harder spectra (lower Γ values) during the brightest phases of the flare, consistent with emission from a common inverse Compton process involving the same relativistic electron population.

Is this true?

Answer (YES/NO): NO